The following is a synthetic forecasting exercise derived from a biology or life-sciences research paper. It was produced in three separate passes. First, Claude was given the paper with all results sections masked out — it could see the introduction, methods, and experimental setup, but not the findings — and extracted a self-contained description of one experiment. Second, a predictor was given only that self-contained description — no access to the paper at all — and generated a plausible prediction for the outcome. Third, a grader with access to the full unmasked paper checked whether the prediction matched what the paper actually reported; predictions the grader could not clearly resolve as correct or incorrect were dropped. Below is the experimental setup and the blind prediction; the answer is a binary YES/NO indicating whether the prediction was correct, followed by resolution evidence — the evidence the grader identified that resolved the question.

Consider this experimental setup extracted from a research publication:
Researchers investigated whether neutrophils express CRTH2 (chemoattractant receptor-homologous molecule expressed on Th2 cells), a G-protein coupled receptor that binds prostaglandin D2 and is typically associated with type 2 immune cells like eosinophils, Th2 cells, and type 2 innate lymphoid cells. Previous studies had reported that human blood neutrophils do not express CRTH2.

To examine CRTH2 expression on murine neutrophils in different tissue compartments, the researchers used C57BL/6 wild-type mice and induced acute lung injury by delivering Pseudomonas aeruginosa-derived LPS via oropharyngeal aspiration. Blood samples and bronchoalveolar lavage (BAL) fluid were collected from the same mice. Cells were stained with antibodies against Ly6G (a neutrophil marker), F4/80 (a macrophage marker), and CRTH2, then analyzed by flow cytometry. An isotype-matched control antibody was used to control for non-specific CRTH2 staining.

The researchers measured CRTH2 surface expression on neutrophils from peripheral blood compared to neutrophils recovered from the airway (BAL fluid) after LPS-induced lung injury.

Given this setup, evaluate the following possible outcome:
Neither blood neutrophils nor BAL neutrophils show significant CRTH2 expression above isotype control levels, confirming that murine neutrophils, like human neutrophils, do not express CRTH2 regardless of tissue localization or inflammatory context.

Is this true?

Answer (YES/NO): NO